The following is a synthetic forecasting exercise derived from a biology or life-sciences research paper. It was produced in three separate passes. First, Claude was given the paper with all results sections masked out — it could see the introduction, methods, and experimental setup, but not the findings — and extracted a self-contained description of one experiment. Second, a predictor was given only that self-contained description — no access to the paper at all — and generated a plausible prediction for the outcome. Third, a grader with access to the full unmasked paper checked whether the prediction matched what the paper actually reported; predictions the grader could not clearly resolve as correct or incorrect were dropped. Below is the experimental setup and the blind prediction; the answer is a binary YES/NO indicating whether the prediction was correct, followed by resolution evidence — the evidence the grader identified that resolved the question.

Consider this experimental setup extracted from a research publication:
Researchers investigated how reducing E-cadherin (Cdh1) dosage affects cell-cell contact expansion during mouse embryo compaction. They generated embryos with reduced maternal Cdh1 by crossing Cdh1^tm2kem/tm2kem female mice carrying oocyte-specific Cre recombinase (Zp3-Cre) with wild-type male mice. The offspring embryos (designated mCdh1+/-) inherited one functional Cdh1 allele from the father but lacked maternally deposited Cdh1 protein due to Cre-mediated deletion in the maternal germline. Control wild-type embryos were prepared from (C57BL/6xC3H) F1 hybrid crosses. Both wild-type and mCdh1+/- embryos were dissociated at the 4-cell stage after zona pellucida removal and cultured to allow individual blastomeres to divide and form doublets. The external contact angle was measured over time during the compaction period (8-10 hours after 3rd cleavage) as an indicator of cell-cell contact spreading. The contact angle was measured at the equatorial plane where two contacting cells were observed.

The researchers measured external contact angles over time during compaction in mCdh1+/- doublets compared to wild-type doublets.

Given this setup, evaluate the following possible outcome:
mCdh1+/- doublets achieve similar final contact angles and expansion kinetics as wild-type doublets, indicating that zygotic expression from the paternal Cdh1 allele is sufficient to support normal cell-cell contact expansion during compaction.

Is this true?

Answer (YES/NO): NO